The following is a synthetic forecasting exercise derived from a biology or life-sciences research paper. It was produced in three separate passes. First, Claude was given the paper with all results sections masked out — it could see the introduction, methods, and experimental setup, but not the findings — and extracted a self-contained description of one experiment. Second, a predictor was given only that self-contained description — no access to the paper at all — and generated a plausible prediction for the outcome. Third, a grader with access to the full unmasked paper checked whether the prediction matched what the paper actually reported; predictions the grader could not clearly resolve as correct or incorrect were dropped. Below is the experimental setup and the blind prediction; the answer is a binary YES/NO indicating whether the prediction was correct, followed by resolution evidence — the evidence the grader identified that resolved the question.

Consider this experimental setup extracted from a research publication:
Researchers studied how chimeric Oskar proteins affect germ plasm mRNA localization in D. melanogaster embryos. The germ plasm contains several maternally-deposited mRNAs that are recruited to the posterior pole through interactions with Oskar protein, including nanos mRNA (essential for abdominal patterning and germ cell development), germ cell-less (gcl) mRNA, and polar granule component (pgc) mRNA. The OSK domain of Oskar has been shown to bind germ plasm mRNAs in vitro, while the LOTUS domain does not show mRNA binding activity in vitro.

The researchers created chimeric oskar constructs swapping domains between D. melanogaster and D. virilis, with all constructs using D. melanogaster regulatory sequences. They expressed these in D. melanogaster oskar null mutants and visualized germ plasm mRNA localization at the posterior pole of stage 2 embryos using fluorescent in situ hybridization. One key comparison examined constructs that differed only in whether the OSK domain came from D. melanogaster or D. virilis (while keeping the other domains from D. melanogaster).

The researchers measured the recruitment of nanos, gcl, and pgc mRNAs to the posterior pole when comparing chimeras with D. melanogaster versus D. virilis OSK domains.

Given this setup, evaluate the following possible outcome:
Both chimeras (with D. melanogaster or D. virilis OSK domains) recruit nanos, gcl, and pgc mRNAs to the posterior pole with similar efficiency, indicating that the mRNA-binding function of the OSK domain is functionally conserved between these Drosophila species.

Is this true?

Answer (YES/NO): NO